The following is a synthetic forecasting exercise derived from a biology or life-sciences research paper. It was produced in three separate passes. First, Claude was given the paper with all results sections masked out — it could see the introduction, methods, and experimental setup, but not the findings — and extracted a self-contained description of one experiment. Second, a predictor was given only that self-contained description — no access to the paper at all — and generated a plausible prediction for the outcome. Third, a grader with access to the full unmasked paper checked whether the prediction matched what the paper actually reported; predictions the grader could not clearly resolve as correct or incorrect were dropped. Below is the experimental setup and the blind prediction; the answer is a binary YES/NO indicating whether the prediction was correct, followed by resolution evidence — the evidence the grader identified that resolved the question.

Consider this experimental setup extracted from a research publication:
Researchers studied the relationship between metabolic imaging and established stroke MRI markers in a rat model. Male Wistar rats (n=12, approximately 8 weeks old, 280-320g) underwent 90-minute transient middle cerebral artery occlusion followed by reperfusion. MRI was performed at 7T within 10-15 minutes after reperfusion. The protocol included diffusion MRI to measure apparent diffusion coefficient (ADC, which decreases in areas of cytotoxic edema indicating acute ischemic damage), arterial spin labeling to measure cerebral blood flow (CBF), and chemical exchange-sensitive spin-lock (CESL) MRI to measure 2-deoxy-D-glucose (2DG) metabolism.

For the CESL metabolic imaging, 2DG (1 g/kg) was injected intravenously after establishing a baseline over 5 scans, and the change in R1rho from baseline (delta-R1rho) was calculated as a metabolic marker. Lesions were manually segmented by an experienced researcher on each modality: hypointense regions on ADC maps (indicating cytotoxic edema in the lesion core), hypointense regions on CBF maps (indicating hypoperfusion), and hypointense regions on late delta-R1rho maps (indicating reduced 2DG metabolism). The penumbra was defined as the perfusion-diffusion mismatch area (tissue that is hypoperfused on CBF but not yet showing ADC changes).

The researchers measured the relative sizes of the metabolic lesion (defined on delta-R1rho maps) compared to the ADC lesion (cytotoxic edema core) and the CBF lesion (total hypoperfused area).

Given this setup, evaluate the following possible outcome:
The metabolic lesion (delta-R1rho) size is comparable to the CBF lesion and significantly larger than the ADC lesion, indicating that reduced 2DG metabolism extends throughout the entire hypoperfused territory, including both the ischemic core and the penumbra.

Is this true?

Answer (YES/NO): NO